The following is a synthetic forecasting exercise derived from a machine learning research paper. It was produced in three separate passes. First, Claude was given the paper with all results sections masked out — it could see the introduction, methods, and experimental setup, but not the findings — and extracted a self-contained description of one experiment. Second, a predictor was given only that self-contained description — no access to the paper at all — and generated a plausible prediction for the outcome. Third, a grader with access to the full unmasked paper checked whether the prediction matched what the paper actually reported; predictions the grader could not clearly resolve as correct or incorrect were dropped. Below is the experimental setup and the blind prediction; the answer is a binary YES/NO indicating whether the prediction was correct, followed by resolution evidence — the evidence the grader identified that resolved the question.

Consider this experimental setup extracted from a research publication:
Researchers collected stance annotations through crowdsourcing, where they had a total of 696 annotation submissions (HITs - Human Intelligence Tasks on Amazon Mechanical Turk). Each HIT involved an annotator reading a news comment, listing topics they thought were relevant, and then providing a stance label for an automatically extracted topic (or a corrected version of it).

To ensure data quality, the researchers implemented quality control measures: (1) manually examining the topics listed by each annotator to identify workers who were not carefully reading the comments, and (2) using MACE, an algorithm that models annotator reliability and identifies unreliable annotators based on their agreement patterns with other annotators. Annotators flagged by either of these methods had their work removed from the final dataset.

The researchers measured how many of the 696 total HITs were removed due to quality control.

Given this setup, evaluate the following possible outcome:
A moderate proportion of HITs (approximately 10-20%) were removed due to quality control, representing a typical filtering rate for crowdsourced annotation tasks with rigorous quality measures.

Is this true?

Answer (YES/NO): NO